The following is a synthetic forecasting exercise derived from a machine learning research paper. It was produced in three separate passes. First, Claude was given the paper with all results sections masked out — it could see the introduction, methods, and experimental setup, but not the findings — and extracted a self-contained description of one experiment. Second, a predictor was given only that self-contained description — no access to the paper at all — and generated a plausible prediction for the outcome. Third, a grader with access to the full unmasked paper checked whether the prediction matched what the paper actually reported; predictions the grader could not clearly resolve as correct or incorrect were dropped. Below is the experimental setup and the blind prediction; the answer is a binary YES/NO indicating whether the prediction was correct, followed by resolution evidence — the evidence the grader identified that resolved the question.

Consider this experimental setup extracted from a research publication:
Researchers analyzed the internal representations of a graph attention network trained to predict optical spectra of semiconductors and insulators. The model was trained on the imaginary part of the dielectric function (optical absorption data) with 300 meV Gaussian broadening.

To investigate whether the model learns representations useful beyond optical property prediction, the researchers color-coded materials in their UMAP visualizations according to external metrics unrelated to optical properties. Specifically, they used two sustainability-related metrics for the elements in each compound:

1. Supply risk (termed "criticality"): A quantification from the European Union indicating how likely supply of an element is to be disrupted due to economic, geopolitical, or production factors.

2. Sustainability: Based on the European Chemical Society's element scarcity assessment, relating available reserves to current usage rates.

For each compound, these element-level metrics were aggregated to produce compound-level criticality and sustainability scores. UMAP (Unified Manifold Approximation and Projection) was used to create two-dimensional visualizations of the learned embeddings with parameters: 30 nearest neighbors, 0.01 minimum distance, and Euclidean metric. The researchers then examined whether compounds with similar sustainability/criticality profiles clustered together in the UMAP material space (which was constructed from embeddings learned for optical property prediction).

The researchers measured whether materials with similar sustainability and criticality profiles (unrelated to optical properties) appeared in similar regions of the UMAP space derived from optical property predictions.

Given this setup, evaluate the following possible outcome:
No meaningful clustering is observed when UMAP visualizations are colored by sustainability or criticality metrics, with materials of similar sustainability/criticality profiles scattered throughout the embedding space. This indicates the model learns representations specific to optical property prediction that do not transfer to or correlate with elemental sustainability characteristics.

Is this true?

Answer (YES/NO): NO